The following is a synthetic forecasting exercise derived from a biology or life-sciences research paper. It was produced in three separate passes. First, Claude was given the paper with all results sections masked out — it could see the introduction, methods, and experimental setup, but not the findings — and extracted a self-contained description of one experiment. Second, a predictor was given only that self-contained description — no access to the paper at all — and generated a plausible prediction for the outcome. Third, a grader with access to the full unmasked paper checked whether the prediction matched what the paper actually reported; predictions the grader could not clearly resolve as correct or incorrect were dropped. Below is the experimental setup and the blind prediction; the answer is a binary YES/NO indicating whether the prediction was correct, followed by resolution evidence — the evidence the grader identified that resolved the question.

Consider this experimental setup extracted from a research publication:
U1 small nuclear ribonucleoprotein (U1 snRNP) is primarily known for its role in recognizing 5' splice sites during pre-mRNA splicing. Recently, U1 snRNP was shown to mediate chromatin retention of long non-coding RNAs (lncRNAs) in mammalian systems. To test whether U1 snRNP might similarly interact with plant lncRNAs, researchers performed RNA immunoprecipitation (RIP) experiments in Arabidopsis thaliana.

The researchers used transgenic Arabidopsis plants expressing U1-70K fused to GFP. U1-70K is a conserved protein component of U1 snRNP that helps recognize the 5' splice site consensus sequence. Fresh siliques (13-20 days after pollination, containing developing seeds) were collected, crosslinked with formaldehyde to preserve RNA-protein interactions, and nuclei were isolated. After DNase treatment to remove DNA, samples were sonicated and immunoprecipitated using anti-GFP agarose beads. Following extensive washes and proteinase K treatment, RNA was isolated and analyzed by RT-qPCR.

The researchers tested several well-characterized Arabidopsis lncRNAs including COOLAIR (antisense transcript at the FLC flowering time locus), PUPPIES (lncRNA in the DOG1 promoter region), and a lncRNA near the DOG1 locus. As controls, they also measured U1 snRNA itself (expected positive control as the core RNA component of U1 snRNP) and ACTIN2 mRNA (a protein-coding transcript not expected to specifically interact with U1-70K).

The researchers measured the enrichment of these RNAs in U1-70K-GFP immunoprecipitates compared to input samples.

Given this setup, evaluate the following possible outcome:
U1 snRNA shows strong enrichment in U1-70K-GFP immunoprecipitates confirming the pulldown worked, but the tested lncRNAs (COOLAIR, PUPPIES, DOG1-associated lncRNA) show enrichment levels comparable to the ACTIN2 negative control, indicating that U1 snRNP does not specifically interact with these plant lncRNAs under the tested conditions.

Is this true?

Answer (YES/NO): NO